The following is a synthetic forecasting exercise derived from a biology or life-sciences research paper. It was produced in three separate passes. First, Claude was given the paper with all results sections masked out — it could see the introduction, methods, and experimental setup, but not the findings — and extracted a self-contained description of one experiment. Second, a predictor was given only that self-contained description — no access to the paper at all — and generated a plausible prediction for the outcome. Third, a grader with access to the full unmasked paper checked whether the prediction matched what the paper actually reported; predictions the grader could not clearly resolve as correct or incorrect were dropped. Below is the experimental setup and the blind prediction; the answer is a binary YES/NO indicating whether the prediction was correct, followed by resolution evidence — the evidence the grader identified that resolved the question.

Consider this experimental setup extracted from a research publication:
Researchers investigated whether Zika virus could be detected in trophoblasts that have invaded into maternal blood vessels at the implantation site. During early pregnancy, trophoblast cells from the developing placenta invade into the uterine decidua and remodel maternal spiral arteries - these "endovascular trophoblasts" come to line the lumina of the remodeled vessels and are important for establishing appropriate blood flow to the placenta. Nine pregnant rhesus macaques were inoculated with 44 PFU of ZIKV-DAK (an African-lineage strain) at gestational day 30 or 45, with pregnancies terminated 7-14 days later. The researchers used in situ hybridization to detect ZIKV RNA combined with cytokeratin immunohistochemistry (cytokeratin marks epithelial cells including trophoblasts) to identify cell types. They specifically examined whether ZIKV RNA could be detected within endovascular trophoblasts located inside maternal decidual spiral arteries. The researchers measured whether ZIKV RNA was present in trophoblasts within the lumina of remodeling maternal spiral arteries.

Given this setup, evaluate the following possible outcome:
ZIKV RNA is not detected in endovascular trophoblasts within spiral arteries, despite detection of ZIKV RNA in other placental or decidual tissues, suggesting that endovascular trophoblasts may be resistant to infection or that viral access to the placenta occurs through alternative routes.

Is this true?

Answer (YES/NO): NO